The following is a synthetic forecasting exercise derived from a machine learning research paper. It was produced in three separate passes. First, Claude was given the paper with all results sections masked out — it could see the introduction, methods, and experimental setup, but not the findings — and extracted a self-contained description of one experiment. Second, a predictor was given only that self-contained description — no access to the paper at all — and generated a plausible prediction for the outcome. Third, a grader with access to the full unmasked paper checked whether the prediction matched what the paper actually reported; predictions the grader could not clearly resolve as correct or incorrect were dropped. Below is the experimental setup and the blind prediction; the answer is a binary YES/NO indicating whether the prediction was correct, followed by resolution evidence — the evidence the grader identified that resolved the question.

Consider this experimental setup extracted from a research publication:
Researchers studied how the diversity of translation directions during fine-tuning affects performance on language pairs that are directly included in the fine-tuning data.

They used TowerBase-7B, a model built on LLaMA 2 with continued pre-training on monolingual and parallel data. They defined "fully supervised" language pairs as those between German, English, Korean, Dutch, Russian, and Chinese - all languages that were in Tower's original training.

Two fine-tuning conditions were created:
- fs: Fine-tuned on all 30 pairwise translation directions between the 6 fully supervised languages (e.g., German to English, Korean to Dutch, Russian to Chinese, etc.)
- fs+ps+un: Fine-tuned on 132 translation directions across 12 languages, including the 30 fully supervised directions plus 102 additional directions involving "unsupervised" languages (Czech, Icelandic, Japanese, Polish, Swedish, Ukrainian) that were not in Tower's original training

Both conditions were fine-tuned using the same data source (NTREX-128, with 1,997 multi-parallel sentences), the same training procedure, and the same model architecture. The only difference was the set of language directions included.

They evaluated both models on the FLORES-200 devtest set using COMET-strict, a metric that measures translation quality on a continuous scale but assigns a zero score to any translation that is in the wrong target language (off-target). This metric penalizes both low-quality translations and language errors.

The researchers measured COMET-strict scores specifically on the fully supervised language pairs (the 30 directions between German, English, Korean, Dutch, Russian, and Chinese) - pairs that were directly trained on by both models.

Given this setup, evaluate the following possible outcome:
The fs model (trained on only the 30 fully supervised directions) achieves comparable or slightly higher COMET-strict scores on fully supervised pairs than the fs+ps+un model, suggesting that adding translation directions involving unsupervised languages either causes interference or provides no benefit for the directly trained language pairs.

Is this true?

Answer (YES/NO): NO